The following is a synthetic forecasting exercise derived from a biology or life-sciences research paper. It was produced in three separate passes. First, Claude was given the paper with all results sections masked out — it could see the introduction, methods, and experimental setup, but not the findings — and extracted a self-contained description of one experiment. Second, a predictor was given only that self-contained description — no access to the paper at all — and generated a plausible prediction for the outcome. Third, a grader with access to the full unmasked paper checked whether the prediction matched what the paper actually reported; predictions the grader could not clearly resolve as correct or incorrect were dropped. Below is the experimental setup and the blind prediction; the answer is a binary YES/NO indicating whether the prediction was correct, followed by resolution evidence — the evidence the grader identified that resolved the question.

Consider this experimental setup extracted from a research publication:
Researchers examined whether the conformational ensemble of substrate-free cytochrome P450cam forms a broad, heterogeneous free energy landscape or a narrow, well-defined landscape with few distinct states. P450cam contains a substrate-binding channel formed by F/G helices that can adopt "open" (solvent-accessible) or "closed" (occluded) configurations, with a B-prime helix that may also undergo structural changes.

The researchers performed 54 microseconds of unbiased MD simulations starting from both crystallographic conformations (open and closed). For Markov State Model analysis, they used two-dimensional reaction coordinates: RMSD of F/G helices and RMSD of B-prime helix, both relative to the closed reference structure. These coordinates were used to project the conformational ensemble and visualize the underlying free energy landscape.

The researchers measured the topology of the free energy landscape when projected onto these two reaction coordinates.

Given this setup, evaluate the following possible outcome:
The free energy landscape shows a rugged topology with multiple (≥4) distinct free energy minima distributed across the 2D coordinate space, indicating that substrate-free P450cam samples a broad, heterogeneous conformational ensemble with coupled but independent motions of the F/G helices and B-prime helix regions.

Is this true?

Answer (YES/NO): YES